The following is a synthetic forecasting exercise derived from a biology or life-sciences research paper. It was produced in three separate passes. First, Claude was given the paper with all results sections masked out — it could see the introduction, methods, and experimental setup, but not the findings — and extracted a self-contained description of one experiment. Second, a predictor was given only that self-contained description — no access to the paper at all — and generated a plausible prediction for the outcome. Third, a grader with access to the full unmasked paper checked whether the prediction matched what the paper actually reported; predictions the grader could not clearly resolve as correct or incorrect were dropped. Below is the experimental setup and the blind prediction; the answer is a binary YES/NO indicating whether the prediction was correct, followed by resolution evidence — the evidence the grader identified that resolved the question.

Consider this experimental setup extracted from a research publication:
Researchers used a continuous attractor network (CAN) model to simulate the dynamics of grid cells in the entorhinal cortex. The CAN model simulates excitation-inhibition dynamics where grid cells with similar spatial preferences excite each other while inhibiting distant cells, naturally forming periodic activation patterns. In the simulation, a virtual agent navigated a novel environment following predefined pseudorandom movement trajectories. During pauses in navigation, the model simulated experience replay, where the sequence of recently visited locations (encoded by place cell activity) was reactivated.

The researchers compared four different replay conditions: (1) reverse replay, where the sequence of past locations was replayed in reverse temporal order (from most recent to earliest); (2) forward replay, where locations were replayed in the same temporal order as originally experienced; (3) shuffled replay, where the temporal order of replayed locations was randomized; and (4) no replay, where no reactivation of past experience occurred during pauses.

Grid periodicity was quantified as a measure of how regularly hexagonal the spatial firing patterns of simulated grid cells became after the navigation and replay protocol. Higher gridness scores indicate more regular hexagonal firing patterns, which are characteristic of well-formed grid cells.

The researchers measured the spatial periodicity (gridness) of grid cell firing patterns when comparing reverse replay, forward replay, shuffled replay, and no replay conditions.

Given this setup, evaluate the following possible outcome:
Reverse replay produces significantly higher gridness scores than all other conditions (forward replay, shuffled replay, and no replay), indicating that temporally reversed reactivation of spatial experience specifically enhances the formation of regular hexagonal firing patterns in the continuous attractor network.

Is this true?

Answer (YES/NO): NO